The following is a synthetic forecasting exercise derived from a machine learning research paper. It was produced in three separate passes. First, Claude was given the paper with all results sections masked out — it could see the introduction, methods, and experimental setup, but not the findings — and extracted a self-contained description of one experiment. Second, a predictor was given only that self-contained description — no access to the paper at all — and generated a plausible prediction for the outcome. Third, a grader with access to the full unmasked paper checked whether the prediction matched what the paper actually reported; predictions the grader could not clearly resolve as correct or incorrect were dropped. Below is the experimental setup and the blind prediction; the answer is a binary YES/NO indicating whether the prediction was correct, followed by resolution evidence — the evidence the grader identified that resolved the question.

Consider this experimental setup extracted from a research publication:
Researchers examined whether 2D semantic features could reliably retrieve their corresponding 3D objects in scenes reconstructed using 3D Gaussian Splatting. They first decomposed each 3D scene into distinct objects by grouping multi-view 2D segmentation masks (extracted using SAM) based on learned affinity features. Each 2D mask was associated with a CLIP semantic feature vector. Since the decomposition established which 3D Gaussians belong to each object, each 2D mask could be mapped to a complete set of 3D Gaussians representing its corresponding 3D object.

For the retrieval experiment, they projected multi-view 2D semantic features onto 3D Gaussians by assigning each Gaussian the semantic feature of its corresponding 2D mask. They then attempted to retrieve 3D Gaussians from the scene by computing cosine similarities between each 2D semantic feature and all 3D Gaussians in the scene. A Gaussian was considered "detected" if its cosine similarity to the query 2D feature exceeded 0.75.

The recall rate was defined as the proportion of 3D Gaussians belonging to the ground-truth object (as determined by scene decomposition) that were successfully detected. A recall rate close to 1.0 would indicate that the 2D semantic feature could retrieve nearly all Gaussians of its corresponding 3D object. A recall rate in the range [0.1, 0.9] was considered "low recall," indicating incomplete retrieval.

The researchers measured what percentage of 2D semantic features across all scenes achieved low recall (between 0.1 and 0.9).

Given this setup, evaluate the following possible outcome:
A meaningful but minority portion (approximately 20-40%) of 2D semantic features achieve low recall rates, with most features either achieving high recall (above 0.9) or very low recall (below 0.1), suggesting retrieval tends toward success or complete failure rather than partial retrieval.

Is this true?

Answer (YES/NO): NO